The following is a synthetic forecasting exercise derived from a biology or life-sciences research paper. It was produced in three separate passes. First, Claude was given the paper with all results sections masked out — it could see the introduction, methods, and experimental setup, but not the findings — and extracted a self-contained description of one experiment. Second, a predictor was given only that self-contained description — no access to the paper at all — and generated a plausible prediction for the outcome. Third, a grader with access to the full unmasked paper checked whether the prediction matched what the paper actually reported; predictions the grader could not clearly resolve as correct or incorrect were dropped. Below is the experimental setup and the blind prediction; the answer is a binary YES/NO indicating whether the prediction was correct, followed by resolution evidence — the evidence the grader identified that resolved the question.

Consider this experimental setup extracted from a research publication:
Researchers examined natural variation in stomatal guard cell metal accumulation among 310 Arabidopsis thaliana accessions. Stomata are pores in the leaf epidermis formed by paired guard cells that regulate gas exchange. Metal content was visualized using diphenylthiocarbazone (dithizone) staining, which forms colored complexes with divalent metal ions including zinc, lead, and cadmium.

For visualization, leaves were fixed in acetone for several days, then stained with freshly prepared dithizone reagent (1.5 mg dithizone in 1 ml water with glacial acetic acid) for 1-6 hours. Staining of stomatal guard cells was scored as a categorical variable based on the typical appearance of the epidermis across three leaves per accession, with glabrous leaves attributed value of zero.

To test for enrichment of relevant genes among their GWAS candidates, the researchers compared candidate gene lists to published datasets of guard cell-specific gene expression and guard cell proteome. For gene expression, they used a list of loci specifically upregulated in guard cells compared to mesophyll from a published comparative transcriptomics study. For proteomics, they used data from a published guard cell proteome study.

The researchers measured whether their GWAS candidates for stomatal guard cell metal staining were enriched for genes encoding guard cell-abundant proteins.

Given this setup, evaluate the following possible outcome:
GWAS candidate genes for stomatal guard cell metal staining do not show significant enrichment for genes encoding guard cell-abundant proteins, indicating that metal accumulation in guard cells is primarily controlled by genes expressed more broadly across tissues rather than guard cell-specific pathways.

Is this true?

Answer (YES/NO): YES